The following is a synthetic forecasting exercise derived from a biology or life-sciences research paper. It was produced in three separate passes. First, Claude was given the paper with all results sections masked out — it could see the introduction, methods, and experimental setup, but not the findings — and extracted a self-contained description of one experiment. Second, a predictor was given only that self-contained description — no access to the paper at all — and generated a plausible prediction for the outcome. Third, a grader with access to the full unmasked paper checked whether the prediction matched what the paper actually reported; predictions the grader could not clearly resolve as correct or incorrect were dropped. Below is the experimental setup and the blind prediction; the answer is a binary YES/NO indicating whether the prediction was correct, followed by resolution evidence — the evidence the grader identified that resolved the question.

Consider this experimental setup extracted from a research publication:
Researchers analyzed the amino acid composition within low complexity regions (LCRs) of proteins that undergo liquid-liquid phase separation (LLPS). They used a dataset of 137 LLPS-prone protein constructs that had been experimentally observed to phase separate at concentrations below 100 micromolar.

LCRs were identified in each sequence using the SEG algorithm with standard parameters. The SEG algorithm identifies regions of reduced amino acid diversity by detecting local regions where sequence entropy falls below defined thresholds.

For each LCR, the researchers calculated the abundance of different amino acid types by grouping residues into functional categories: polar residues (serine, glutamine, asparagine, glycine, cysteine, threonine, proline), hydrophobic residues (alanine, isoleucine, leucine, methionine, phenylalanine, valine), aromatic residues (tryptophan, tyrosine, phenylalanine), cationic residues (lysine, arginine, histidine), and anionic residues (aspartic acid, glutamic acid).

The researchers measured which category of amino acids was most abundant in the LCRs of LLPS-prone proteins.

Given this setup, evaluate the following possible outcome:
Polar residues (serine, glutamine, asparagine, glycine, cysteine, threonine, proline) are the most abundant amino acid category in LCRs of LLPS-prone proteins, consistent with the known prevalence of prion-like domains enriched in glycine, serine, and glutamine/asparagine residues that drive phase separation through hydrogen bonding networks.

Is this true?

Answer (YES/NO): YES